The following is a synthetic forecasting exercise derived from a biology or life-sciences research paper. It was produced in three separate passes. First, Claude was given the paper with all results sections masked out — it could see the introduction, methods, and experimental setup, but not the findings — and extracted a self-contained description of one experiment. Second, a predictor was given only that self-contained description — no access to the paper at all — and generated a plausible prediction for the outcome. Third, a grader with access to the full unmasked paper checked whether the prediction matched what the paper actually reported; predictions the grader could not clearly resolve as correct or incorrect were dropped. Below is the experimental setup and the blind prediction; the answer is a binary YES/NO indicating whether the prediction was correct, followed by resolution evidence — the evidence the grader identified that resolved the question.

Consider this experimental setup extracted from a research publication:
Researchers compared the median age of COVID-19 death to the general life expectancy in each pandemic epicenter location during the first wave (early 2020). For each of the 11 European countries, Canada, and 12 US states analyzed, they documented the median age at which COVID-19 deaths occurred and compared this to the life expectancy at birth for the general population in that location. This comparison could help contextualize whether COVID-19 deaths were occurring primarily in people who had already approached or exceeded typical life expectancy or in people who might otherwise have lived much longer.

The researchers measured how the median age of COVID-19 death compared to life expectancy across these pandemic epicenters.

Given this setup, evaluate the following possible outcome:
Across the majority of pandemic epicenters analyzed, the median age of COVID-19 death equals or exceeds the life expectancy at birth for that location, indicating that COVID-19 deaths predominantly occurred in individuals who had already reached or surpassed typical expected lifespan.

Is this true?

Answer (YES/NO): NO